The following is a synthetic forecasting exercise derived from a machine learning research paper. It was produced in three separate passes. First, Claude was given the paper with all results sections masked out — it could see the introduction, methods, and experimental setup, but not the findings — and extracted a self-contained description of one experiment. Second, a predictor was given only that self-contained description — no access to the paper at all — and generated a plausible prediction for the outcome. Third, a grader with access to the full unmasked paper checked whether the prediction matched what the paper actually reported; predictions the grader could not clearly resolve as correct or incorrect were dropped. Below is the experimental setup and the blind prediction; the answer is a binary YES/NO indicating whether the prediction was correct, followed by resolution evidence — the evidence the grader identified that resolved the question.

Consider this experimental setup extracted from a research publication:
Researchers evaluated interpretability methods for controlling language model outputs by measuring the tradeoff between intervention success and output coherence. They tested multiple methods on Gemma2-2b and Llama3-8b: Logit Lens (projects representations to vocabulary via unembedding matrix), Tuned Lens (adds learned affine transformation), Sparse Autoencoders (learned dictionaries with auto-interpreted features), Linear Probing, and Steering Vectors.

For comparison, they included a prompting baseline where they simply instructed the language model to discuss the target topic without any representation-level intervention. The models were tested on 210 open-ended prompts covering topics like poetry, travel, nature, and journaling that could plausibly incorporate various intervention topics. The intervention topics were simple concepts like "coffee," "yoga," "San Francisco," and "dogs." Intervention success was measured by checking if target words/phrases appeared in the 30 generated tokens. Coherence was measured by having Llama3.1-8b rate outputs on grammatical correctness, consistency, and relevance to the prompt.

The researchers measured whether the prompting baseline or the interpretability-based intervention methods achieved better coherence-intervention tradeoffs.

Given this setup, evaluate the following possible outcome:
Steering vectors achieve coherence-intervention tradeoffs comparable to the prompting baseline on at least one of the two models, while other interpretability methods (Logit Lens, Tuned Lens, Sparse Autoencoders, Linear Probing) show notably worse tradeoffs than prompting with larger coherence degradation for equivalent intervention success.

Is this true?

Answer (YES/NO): NO